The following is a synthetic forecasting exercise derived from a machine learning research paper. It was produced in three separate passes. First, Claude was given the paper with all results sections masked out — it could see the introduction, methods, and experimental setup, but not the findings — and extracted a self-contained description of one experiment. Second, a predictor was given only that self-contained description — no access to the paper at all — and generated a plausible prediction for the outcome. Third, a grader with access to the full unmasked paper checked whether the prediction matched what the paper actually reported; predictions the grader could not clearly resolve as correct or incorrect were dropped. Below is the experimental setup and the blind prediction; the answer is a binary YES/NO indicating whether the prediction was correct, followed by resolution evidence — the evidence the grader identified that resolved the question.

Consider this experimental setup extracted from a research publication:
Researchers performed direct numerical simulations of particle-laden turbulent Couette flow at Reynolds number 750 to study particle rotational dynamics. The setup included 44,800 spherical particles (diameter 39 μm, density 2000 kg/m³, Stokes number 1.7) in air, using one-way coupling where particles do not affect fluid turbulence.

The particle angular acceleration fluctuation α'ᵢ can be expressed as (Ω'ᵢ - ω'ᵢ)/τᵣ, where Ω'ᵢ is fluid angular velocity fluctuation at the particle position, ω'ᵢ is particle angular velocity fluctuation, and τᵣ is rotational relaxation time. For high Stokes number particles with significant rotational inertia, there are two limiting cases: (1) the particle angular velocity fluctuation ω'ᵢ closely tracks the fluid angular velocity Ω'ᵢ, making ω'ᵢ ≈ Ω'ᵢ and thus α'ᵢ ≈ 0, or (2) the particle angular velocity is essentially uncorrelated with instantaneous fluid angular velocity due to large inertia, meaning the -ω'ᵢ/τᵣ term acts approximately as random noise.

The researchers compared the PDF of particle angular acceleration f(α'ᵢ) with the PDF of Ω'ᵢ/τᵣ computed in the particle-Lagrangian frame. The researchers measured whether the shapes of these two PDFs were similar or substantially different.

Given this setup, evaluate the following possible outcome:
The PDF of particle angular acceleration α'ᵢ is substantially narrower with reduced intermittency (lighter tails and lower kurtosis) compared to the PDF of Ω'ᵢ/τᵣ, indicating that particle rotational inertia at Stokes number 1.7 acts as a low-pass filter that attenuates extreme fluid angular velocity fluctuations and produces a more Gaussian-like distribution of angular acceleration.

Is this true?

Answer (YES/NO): NO